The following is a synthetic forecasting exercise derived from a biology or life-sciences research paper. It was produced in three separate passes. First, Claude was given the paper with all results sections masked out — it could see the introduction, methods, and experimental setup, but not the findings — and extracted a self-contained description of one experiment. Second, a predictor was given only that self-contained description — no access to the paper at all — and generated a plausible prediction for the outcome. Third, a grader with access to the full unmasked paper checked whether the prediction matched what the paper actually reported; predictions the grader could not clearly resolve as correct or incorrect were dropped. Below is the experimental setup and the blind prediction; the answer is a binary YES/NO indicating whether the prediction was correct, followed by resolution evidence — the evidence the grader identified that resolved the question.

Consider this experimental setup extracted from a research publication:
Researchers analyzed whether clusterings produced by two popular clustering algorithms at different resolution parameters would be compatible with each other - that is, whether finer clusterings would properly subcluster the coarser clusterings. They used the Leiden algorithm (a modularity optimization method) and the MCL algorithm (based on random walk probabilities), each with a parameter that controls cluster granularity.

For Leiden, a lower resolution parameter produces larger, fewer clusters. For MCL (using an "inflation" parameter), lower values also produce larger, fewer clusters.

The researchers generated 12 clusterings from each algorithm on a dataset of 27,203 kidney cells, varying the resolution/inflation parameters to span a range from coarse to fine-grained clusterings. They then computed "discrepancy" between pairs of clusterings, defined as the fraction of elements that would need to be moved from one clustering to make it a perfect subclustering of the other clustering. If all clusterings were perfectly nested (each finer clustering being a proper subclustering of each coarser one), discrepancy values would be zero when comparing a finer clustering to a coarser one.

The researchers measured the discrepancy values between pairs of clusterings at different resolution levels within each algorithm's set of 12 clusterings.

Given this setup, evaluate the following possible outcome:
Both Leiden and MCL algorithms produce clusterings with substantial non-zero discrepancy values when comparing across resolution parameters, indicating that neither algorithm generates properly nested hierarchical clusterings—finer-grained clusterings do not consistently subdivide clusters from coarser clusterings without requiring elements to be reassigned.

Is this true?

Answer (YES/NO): YES